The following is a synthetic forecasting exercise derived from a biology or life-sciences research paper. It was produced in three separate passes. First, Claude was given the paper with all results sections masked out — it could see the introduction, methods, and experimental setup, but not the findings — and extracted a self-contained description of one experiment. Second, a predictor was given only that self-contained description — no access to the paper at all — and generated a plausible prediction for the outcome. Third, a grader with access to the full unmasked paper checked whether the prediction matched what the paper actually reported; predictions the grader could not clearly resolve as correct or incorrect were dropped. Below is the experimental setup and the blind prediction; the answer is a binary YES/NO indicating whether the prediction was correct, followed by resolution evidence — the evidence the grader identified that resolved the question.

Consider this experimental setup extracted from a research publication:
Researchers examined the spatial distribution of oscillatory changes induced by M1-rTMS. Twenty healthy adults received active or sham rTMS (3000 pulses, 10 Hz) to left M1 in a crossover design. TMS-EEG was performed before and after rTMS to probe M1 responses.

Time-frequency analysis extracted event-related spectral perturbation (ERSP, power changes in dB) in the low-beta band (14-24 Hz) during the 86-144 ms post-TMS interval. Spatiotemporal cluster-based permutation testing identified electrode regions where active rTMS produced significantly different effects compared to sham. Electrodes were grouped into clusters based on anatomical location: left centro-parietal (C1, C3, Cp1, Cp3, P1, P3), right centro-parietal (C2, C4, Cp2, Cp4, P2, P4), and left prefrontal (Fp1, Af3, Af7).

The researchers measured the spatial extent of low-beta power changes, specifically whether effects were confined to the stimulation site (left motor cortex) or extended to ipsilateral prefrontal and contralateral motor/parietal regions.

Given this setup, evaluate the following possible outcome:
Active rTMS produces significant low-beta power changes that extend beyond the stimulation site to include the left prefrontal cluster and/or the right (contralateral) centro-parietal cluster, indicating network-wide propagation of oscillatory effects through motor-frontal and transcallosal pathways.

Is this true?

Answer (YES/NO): YES